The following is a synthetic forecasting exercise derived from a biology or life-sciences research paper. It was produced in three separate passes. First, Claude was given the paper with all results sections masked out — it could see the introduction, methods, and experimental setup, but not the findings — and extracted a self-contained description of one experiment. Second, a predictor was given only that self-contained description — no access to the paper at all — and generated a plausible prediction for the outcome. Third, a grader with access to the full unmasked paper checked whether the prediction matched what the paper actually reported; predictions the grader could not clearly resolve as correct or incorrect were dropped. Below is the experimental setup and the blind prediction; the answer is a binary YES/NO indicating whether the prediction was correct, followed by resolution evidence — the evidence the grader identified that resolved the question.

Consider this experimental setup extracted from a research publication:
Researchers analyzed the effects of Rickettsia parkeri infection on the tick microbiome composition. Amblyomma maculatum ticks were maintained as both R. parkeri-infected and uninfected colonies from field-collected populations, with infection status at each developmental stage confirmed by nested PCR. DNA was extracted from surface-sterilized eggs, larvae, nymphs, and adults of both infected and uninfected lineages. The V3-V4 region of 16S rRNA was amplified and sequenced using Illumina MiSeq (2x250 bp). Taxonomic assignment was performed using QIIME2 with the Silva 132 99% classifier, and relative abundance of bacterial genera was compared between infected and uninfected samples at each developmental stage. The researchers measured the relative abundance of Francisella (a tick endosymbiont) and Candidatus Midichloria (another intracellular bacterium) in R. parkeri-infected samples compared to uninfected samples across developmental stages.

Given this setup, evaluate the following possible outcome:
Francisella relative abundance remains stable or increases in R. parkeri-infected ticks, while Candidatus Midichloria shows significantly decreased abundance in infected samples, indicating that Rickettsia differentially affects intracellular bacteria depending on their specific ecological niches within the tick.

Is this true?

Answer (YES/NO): NO